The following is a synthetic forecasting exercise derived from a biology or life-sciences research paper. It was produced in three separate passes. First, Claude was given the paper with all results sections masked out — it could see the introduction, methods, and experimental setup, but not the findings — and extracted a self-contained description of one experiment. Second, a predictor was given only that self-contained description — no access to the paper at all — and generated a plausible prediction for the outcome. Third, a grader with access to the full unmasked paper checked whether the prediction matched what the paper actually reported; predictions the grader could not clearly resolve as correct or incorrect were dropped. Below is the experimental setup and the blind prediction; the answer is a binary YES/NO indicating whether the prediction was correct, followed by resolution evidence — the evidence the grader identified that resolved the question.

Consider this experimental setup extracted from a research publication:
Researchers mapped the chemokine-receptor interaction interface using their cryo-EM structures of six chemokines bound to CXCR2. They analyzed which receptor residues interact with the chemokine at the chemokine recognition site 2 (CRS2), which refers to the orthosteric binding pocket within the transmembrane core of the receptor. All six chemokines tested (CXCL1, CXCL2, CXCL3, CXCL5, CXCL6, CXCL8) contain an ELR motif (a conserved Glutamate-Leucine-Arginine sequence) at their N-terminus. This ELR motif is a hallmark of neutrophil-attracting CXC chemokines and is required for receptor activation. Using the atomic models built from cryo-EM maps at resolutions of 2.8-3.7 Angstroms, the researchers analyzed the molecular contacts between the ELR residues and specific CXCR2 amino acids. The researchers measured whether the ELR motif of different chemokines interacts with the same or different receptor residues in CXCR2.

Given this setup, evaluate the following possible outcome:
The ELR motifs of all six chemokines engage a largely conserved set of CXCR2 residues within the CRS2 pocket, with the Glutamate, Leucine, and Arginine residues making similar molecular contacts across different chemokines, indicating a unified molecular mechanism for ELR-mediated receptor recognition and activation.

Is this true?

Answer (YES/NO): YES